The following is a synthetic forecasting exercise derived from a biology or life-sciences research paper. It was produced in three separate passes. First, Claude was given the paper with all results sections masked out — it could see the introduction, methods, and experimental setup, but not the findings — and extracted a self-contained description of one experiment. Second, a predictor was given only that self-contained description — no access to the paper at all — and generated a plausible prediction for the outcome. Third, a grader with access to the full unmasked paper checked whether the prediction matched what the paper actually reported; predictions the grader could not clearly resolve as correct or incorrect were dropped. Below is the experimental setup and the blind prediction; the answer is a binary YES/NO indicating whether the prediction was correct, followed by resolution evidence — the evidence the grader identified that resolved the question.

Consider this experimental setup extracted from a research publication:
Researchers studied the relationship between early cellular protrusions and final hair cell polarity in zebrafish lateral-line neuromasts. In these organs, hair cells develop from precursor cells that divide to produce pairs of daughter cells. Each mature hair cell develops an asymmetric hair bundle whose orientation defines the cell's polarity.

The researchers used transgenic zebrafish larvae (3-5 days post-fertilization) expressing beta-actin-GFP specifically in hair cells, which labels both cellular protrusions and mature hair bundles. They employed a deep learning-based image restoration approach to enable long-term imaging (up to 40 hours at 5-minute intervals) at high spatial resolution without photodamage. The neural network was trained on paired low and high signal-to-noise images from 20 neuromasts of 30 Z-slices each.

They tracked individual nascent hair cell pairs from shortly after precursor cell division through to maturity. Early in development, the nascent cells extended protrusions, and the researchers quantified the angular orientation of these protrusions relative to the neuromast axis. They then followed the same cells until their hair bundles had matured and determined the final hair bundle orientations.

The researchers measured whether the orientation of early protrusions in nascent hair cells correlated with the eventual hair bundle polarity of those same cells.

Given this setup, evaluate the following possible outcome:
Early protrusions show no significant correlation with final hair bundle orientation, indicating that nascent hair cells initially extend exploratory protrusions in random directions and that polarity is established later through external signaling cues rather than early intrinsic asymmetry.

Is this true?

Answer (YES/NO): NO